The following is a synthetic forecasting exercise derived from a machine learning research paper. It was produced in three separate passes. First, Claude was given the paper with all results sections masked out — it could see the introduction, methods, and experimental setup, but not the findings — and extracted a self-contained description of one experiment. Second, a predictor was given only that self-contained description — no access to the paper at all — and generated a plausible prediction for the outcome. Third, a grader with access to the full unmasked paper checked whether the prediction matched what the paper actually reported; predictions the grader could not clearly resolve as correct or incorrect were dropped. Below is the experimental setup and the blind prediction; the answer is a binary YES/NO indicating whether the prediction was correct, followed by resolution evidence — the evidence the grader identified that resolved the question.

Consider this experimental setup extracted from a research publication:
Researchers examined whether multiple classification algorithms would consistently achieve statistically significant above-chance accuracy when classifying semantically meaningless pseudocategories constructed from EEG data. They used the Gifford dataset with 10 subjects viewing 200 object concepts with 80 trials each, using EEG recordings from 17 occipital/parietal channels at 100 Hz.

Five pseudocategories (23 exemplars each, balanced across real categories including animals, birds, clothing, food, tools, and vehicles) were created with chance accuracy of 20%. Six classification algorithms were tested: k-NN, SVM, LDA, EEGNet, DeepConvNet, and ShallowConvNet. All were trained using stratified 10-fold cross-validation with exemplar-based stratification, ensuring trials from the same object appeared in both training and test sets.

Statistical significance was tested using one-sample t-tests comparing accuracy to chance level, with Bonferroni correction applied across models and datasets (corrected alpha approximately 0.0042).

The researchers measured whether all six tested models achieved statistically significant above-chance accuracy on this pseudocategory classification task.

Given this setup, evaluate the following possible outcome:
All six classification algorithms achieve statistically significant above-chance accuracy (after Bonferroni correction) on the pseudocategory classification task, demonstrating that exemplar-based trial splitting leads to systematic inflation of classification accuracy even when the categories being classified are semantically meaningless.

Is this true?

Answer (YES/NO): YES